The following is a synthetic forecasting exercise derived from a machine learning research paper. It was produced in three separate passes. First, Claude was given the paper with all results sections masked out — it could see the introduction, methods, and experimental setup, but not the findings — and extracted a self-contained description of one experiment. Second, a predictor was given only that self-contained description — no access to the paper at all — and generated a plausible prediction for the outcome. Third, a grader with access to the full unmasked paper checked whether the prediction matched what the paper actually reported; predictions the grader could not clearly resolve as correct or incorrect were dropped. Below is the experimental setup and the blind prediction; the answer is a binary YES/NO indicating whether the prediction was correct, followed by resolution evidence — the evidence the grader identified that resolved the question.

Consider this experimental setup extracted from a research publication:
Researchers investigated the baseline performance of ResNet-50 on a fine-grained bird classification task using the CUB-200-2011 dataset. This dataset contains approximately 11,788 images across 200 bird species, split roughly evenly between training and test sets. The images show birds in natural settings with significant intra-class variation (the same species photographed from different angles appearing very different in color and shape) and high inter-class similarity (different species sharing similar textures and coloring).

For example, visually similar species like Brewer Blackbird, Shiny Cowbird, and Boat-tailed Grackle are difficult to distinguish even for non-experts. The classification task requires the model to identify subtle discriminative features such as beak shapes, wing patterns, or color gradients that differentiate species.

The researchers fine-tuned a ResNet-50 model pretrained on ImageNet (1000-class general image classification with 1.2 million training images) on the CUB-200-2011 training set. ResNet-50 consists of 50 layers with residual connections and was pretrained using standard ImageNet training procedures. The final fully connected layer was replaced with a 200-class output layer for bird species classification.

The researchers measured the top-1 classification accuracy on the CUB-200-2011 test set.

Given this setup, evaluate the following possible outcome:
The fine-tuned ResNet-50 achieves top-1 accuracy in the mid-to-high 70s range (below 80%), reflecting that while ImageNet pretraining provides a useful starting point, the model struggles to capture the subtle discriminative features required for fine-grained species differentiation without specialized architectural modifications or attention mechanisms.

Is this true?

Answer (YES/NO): NO